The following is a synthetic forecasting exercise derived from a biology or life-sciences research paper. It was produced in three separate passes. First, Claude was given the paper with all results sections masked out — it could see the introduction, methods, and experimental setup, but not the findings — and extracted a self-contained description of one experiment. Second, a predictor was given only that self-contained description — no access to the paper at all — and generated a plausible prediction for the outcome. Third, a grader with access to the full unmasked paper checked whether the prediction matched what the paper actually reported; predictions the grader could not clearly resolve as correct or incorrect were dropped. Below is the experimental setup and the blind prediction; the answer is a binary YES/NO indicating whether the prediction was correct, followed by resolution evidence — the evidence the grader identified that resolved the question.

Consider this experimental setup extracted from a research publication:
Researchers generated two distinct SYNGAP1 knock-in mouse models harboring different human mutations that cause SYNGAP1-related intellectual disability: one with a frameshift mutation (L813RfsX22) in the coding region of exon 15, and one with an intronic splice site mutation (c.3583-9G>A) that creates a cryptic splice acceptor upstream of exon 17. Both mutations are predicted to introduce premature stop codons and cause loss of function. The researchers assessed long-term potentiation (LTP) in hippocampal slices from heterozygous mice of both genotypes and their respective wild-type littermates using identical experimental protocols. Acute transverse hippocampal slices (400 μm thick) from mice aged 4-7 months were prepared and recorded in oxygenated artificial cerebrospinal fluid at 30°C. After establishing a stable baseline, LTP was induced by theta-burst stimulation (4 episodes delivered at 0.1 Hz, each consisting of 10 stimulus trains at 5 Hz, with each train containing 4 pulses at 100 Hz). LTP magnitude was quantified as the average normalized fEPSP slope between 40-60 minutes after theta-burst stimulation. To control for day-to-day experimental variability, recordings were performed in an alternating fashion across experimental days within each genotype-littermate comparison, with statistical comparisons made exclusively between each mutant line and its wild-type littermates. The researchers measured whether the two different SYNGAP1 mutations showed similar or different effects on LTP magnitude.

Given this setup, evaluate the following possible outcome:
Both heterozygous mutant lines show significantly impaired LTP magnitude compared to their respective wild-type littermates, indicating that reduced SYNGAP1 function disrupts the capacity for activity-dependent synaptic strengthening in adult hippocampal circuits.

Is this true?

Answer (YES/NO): YES